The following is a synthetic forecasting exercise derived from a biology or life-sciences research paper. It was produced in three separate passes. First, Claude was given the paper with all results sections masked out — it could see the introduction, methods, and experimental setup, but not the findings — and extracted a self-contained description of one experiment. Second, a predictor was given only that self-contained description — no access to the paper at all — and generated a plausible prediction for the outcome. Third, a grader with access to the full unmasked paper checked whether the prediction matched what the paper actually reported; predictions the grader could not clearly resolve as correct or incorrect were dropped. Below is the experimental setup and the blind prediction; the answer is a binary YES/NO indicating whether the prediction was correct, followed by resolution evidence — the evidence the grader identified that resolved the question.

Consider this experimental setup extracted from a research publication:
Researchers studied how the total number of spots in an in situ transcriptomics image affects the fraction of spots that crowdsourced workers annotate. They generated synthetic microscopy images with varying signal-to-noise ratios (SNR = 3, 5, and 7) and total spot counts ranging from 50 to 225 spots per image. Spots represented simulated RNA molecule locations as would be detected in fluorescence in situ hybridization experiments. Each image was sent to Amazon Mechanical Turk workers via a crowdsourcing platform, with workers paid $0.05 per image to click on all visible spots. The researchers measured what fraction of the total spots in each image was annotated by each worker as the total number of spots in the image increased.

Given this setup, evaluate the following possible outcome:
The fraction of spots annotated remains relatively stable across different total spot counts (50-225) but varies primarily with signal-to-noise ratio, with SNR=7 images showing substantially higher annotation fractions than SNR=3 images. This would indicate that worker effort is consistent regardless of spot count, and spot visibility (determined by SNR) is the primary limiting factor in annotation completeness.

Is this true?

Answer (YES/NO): NO